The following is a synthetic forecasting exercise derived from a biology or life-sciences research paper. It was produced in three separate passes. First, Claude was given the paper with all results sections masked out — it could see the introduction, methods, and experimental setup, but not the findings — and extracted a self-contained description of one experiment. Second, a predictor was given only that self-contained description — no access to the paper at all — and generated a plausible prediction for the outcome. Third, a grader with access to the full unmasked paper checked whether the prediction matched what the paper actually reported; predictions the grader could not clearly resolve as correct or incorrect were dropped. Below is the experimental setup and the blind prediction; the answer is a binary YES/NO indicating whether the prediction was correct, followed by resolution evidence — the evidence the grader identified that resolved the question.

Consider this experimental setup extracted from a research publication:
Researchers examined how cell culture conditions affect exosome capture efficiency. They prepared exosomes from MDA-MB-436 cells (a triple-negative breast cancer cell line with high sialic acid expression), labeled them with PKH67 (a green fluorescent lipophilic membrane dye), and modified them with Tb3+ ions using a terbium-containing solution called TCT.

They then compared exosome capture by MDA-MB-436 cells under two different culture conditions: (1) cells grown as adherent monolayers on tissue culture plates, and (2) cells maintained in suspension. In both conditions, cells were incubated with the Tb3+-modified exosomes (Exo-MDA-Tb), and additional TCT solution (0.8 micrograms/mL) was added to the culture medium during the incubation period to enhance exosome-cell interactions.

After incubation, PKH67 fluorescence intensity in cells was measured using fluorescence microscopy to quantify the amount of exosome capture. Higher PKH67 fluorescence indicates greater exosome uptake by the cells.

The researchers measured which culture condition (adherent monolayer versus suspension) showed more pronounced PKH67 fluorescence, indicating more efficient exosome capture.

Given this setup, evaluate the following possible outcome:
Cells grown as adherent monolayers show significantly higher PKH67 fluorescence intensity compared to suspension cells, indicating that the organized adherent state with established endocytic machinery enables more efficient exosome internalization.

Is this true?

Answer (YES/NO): NO